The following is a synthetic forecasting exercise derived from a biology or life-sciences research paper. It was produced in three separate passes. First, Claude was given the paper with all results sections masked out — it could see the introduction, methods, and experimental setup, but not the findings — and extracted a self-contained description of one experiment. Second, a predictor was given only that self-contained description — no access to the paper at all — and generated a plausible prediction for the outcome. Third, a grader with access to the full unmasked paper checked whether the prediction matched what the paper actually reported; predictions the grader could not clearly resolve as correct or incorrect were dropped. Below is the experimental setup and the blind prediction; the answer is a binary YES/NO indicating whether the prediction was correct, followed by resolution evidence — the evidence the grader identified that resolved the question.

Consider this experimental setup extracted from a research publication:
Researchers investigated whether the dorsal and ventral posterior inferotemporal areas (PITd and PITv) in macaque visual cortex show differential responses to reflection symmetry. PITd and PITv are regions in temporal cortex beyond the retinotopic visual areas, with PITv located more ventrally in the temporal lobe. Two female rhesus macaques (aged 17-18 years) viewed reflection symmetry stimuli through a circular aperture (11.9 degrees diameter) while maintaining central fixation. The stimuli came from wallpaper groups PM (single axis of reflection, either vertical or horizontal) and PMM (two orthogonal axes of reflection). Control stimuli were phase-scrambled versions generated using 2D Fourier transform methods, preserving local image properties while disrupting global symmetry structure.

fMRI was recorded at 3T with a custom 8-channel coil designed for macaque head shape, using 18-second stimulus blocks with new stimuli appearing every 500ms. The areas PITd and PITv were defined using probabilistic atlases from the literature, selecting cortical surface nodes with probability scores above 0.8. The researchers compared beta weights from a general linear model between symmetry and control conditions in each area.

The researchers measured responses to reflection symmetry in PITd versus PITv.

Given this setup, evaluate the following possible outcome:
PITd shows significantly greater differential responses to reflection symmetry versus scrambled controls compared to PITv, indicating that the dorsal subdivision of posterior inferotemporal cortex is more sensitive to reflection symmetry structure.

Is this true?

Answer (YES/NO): NO